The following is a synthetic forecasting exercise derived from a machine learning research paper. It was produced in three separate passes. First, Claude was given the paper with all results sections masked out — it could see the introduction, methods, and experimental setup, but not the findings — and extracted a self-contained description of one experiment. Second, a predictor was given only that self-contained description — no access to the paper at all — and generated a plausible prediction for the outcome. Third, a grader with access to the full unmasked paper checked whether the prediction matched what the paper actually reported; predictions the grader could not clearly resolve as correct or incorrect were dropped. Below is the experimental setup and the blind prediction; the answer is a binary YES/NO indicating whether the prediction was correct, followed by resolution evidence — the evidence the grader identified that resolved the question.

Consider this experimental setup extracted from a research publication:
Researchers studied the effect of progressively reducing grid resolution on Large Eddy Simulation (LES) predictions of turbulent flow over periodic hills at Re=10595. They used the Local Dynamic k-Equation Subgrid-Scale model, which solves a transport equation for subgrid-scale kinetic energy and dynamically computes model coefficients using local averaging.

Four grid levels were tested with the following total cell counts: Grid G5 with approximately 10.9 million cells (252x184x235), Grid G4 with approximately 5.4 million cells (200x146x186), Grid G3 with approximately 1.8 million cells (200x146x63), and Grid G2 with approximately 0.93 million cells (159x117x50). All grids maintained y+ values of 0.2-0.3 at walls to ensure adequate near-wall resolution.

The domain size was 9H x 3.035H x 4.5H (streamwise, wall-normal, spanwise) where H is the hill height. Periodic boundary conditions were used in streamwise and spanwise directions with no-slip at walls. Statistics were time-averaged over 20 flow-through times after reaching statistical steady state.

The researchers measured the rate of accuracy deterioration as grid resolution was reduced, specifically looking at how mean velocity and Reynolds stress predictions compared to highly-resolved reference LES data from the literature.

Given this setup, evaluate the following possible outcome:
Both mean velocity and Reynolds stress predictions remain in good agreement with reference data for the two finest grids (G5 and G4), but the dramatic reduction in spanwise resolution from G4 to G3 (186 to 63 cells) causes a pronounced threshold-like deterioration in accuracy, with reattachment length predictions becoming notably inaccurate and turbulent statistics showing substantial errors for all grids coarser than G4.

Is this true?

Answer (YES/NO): NO